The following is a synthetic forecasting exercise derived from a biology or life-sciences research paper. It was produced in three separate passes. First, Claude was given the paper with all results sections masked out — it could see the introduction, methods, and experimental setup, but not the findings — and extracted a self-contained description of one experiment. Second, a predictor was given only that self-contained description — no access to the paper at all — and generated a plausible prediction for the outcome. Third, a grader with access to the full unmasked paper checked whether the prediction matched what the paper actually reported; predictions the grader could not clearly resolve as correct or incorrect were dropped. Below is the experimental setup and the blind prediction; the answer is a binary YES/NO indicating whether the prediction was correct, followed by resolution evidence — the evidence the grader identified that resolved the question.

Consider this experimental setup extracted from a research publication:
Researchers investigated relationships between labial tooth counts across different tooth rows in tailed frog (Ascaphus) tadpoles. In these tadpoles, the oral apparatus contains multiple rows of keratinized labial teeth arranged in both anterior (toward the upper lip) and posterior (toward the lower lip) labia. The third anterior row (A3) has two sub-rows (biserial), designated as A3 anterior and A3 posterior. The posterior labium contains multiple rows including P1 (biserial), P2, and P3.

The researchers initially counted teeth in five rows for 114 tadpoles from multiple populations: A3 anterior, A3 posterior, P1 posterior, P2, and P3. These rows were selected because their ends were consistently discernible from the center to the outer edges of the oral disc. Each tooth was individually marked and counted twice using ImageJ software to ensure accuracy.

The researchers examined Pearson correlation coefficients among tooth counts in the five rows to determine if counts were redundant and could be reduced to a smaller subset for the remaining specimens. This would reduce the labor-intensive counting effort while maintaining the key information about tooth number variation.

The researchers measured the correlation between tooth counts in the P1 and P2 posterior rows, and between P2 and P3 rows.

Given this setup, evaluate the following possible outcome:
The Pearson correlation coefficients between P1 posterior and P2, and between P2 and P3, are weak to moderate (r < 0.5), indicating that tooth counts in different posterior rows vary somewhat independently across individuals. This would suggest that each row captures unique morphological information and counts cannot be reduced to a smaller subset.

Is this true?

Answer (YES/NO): NO